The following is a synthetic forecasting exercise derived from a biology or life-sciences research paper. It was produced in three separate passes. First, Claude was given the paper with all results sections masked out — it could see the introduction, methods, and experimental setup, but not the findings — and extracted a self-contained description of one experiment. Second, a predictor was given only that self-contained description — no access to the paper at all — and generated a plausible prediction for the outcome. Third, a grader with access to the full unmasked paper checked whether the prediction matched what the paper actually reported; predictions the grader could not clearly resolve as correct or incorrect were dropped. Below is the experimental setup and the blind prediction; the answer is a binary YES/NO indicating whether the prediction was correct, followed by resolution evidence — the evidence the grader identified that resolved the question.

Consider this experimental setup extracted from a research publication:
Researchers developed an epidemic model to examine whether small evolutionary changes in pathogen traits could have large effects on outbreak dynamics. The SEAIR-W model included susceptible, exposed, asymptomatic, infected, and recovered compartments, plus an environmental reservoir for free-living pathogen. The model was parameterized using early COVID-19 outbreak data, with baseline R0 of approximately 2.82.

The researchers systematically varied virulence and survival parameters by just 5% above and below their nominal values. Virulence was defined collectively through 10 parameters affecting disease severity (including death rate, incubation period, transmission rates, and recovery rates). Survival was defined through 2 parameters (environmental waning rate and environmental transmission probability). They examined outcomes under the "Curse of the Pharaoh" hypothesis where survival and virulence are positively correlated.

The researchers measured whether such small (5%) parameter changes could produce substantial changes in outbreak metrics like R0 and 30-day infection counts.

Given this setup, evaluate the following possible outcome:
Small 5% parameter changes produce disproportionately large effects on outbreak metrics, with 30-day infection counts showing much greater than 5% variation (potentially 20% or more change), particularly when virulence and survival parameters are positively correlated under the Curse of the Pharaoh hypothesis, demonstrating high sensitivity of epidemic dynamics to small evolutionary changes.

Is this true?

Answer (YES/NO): YES